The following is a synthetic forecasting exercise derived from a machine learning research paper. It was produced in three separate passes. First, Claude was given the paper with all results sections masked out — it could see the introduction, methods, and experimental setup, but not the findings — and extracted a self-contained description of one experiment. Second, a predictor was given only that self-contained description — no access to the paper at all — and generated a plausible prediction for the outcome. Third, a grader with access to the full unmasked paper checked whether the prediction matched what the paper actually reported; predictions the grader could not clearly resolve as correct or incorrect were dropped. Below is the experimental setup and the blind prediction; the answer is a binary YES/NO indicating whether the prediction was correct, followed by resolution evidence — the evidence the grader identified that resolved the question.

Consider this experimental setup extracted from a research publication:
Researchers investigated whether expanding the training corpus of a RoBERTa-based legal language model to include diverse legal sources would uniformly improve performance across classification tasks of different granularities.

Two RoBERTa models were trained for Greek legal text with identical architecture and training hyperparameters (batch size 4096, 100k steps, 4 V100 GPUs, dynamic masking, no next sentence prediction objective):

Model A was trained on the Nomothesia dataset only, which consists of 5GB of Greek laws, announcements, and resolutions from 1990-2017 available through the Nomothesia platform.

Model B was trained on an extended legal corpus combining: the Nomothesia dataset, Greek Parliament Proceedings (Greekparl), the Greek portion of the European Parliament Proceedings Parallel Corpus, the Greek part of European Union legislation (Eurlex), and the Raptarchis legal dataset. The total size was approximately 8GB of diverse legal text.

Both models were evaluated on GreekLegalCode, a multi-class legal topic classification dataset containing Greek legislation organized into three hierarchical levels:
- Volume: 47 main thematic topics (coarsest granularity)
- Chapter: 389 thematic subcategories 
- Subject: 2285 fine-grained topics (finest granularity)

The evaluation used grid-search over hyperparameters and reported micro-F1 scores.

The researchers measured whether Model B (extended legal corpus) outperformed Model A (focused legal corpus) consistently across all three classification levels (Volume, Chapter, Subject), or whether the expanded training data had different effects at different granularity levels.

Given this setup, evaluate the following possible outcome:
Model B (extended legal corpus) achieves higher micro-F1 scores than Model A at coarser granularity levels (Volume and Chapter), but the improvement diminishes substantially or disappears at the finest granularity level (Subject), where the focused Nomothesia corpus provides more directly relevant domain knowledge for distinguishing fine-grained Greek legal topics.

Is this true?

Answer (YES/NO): NO